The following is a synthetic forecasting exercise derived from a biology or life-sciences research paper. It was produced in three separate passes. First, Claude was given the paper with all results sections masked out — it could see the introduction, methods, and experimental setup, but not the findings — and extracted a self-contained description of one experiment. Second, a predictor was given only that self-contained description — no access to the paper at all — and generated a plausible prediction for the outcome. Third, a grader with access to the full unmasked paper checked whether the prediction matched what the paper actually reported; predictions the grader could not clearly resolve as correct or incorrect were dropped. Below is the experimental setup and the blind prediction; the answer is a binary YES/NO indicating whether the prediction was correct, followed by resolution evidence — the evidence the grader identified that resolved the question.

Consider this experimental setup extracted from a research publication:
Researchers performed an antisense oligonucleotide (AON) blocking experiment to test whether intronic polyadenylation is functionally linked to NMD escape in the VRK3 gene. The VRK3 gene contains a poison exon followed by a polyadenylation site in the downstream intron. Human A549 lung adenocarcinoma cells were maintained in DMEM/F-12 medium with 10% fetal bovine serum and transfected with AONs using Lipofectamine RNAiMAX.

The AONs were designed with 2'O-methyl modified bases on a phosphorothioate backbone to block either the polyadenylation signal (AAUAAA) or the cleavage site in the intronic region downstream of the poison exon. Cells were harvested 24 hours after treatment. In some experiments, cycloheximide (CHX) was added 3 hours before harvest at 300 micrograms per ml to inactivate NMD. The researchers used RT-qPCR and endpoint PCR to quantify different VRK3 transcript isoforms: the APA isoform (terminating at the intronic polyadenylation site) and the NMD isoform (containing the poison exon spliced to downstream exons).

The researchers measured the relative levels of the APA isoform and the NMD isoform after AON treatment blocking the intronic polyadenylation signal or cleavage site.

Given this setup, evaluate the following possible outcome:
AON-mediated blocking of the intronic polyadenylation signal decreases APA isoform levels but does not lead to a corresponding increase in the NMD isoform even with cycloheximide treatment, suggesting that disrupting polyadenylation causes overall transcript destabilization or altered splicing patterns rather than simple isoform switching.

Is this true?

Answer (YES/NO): NO